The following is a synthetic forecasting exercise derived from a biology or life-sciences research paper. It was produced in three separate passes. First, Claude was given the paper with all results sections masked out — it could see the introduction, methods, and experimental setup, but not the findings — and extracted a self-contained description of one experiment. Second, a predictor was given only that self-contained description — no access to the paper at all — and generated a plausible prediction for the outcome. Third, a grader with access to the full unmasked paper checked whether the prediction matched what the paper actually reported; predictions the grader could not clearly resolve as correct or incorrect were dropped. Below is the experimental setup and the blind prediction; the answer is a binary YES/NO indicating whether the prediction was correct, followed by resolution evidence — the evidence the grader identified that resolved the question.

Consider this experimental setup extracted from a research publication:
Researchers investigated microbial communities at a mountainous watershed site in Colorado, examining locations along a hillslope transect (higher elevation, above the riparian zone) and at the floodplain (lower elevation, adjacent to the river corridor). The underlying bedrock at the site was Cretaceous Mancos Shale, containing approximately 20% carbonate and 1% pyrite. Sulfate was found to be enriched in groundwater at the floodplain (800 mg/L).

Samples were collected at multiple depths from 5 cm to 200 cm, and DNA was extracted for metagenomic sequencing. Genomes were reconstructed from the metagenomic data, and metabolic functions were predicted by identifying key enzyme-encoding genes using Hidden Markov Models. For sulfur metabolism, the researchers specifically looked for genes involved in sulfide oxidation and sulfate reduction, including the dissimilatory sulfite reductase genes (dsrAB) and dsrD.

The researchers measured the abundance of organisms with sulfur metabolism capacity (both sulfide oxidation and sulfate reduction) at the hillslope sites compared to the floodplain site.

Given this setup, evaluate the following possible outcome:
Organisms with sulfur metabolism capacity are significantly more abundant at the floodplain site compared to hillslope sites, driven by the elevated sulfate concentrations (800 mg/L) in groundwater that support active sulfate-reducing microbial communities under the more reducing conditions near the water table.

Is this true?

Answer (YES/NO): YES